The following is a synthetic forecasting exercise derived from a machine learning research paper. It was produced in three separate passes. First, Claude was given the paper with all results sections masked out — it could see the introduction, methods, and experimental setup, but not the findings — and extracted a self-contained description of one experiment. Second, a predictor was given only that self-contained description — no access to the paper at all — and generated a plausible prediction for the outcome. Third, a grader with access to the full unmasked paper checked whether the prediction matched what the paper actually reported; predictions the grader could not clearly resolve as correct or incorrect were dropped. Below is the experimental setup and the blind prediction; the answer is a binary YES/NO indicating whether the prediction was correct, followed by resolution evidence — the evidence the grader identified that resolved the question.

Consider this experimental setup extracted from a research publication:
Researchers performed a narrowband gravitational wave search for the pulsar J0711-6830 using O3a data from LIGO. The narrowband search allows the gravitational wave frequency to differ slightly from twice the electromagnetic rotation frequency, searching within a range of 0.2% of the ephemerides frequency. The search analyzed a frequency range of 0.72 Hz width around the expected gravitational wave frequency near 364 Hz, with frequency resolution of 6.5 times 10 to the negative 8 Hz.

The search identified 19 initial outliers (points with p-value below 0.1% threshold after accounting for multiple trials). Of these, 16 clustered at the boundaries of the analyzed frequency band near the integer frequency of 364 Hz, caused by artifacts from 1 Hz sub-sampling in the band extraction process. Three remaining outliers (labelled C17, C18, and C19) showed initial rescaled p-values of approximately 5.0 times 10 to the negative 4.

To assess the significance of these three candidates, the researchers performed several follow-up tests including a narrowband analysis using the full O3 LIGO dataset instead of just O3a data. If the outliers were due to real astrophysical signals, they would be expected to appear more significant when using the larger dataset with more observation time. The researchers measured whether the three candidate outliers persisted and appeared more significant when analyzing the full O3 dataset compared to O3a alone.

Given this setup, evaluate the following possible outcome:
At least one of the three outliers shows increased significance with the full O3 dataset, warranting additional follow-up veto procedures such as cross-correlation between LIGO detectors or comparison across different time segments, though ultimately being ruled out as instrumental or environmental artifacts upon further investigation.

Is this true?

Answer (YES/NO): NO